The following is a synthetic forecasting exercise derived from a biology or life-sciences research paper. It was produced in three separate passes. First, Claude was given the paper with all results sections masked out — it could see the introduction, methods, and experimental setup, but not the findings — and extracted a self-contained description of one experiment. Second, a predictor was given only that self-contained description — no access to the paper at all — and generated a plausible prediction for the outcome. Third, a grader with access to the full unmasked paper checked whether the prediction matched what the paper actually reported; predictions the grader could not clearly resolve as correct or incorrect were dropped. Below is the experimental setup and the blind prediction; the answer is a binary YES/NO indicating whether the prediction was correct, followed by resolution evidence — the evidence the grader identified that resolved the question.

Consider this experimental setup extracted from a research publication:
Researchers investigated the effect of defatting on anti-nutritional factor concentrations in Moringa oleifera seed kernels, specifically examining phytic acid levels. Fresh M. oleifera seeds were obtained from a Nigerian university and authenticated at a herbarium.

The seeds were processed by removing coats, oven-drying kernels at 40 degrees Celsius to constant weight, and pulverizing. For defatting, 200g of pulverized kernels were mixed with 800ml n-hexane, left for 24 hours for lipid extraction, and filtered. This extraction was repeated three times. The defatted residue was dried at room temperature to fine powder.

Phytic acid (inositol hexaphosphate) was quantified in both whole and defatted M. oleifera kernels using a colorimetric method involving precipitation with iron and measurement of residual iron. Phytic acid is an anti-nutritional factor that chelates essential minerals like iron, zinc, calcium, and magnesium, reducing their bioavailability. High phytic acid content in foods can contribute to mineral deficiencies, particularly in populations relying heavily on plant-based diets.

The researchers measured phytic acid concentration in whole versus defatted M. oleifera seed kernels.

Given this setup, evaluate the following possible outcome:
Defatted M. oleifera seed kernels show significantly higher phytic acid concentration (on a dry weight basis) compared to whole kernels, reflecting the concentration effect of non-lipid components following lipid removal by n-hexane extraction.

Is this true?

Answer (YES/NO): NO